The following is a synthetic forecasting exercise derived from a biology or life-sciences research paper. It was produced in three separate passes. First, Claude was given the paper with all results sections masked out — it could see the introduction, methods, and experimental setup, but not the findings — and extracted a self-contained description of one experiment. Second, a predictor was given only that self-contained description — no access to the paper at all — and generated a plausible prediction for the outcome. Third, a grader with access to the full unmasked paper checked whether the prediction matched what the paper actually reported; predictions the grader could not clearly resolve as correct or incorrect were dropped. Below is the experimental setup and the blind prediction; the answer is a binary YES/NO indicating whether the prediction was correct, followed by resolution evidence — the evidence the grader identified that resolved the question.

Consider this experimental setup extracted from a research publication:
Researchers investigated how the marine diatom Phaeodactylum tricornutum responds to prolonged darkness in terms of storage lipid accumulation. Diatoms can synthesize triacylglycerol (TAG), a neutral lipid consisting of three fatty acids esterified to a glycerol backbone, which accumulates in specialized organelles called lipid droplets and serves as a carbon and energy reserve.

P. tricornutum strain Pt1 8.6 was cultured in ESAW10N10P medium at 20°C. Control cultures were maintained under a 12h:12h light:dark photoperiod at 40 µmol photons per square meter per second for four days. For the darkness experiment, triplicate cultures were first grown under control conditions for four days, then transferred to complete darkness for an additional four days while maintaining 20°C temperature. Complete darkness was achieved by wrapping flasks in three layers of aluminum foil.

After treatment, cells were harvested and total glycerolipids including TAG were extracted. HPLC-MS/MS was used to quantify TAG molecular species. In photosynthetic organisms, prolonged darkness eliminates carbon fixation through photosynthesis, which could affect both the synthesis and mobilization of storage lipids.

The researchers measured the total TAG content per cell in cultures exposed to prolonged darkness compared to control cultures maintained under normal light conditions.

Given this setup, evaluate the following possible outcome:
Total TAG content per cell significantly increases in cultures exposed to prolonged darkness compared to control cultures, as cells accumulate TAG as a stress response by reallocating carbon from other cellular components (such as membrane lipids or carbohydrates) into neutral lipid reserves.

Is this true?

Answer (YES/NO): NO